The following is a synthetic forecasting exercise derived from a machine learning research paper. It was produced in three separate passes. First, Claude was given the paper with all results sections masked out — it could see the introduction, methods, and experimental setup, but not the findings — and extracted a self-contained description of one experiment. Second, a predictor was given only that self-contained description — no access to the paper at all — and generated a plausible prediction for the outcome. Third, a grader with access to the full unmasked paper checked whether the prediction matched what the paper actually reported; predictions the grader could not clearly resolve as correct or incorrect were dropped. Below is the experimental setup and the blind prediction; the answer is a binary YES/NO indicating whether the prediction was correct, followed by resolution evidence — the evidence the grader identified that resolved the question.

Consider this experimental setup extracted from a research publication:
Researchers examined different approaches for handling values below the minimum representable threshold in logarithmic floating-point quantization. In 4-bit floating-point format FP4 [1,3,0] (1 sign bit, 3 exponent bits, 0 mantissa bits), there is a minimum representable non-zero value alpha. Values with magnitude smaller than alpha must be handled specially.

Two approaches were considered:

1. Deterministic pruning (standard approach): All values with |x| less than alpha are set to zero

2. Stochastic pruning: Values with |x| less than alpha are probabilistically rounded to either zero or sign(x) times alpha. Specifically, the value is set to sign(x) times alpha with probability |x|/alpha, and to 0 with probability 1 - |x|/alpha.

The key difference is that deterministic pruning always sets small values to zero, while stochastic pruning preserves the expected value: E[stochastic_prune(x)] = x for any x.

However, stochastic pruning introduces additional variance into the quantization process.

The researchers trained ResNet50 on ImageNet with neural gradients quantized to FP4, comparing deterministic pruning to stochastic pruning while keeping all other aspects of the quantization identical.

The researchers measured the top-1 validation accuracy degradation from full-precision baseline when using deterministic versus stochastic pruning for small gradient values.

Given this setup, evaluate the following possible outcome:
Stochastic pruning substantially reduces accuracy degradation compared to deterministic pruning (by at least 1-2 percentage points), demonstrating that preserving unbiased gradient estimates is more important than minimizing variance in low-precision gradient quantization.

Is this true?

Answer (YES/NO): YES